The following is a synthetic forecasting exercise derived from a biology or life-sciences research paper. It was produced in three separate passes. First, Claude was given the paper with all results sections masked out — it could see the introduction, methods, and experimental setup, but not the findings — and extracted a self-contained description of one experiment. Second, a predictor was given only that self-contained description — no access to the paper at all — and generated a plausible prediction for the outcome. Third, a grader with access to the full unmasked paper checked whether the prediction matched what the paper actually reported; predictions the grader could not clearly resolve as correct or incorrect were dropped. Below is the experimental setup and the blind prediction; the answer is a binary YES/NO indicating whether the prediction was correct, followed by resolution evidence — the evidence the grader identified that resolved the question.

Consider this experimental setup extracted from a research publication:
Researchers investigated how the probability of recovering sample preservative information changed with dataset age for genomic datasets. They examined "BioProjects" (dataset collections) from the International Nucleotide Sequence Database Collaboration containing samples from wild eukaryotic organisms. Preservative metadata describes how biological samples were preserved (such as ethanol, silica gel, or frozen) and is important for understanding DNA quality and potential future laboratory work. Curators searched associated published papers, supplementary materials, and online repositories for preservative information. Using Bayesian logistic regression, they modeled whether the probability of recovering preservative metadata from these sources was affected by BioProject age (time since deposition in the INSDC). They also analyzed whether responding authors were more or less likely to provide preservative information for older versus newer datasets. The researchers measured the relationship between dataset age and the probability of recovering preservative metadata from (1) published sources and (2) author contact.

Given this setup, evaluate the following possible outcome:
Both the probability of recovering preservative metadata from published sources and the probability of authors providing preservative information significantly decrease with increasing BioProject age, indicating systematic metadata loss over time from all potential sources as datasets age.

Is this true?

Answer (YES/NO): YES